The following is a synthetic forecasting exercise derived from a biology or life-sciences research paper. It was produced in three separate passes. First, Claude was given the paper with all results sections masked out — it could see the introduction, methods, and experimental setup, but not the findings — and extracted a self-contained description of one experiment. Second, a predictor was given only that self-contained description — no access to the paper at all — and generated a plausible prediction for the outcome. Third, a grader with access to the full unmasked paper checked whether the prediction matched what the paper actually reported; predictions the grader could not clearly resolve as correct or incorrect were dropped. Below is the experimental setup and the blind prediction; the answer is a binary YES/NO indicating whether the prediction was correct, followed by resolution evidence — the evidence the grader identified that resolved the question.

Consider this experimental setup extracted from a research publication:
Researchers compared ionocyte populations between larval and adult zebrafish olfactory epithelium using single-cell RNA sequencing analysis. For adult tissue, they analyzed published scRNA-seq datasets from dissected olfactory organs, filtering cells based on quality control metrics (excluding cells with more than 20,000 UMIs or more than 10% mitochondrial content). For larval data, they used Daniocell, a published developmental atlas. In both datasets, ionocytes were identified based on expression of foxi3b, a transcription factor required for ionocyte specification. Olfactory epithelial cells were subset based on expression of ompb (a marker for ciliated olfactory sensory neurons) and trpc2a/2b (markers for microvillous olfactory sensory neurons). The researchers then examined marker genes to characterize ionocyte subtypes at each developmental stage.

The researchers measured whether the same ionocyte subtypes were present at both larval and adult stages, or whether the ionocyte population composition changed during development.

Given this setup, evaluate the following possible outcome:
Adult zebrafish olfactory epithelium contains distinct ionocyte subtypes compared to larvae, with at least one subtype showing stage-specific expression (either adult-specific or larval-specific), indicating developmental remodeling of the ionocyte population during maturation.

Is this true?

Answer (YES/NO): NO